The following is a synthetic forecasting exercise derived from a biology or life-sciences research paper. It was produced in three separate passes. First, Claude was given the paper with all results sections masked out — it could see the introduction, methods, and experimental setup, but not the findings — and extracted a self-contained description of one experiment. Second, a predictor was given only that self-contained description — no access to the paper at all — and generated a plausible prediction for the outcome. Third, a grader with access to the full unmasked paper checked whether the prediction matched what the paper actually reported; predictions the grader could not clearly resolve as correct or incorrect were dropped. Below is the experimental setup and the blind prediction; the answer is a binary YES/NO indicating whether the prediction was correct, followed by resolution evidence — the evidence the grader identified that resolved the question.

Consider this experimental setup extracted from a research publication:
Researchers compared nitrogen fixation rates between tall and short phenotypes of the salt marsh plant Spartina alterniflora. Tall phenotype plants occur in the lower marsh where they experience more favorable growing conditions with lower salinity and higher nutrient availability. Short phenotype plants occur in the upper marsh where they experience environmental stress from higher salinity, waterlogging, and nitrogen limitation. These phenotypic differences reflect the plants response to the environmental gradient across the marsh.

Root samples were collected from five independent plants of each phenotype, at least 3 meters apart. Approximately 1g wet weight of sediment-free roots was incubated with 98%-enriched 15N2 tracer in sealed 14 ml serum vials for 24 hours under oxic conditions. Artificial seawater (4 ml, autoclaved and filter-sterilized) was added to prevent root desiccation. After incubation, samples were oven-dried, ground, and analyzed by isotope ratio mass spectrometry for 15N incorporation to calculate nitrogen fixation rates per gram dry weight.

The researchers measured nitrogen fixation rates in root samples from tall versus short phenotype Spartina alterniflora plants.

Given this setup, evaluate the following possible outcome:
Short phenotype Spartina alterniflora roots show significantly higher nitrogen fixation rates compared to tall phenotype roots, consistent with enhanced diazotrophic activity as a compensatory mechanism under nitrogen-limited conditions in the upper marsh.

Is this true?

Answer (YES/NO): YES